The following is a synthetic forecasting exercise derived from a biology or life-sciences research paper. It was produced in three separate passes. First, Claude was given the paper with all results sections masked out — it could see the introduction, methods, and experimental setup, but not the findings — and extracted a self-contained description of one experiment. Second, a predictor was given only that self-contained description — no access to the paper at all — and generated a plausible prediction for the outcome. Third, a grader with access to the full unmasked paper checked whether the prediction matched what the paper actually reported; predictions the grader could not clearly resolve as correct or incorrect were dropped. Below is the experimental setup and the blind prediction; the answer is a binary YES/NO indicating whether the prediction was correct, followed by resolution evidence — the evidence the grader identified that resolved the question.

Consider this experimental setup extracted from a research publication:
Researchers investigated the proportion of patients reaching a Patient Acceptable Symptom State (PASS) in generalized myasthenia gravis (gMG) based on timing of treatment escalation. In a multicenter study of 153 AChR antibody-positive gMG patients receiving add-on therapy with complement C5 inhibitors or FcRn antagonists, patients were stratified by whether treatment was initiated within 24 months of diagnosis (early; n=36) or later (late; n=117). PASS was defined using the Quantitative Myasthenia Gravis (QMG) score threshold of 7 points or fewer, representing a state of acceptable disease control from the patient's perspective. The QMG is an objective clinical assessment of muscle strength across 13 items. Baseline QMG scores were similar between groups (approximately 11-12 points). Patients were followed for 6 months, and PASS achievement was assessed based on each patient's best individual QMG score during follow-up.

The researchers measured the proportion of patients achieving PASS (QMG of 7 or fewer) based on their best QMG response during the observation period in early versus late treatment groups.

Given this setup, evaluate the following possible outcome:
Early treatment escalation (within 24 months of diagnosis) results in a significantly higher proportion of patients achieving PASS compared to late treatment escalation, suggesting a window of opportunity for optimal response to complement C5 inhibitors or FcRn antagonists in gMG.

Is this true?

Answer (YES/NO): YES